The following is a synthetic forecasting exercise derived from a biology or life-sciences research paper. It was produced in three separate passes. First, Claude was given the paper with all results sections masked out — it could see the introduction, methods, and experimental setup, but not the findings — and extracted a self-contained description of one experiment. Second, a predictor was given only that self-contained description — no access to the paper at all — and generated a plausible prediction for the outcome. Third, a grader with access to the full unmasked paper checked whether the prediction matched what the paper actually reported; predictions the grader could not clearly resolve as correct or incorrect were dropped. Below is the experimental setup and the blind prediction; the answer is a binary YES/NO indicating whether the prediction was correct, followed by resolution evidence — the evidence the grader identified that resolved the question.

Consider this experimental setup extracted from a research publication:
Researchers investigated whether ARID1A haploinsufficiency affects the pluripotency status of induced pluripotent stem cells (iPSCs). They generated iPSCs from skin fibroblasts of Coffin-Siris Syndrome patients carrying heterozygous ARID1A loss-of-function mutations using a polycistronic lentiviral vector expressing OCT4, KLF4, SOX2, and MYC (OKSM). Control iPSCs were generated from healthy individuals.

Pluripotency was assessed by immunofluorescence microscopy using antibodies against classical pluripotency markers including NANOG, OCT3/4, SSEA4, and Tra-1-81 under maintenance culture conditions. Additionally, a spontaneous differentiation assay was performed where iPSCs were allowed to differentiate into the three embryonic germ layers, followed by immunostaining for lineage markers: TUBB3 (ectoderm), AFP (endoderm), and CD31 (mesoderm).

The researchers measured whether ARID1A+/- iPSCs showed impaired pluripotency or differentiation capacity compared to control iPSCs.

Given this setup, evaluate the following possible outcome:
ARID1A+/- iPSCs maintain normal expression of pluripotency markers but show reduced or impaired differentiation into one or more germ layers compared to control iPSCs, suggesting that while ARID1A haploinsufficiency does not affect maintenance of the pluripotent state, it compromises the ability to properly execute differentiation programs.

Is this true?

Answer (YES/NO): NO